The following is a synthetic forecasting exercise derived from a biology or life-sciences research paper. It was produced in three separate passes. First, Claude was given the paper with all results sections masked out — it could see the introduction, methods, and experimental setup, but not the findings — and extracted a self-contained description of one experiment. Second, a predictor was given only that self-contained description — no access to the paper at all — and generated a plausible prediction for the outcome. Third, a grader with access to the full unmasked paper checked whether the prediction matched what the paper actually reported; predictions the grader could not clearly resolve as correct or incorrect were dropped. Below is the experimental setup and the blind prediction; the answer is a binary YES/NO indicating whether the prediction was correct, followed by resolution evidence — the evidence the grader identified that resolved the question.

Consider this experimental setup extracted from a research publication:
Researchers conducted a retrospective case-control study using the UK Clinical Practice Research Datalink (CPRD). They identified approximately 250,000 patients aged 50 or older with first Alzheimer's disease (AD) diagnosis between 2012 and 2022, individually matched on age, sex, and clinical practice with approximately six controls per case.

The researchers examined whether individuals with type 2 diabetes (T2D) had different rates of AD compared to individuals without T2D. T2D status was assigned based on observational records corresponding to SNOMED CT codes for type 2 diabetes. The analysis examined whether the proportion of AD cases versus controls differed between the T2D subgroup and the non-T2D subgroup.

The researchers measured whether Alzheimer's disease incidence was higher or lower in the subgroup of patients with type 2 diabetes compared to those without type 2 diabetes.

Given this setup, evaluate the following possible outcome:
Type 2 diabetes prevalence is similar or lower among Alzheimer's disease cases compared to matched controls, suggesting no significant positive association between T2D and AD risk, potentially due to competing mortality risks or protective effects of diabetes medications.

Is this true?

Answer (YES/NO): NO